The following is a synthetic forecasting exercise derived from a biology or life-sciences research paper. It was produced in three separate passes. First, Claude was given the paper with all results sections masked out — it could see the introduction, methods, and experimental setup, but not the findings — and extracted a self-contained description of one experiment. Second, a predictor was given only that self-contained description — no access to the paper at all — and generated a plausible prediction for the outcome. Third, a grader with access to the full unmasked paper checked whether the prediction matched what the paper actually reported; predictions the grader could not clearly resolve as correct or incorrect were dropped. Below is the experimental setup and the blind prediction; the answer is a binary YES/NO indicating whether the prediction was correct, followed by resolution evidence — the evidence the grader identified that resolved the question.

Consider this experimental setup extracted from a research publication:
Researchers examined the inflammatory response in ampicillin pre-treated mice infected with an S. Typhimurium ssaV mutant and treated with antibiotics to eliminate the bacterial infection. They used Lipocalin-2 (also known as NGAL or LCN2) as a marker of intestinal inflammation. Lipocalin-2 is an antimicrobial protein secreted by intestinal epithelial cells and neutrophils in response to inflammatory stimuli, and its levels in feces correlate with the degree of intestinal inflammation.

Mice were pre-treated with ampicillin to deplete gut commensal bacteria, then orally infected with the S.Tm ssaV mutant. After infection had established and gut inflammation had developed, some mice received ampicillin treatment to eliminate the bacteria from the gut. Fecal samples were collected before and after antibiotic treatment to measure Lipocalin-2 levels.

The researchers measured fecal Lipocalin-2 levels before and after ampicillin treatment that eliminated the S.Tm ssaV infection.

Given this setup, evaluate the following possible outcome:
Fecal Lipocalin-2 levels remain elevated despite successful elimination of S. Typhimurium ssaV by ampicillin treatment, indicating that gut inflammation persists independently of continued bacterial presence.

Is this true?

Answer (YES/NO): NO